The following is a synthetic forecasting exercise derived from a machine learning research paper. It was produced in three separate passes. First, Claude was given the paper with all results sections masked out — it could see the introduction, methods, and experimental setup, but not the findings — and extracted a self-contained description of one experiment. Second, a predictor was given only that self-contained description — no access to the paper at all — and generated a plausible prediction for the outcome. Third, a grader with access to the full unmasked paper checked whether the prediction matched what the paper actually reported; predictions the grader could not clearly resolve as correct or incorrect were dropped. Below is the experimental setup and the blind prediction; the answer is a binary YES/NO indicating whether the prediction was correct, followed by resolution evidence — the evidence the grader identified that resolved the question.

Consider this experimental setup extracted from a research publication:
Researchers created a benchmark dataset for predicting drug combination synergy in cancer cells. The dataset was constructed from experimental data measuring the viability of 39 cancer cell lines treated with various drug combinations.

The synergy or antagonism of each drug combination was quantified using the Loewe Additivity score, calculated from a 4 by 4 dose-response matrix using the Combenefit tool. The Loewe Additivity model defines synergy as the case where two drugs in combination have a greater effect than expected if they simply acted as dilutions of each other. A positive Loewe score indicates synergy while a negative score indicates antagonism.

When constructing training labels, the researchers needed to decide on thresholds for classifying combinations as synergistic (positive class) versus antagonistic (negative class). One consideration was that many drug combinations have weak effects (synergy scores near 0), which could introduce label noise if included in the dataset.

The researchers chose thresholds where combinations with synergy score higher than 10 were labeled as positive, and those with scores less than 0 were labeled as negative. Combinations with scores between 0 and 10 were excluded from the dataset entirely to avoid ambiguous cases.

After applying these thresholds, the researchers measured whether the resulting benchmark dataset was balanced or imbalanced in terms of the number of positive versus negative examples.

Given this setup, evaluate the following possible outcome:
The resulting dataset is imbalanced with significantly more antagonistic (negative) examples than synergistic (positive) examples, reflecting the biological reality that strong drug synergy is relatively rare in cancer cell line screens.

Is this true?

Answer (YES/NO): NO